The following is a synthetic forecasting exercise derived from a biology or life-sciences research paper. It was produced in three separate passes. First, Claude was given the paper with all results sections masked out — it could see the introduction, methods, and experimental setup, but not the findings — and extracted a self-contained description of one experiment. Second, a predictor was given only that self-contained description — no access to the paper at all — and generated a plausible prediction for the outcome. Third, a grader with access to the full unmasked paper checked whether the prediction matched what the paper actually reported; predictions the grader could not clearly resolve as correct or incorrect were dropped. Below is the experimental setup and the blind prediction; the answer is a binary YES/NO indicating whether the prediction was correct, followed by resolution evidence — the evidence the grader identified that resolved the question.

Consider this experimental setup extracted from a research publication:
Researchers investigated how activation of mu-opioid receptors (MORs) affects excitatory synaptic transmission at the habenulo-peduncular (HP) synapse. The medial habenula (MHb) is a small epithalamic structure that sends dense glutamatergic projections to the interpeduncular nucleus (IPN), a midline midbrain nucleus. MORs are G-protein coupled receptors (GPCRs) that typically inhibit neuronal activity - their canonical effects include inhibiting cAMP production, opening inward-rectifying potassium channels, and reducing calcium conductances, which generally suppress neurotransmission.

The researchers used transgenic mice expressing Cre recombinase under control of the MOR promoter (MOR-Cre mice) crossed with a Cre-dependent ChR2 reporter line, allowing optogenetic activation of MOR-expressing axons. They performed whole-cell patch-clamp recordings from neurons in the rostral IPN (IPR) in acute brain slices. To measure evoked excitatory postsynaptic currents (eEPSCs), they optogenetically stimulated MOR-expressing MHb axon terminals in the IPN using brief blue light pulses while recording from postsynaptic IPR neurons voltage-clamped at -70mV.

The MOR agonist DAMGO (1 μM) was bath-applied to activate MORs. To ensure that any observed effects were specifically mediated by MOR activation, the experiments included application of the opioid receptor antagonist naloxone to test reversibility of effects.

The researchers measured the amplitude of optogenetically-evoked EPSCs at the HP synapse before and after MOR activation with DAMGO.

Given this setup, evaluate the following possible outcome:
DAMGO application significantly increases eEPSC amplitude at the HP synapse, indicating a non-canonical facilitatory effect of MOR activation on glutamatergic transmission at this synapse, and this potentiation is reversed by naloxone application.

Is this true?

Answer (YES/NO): NO